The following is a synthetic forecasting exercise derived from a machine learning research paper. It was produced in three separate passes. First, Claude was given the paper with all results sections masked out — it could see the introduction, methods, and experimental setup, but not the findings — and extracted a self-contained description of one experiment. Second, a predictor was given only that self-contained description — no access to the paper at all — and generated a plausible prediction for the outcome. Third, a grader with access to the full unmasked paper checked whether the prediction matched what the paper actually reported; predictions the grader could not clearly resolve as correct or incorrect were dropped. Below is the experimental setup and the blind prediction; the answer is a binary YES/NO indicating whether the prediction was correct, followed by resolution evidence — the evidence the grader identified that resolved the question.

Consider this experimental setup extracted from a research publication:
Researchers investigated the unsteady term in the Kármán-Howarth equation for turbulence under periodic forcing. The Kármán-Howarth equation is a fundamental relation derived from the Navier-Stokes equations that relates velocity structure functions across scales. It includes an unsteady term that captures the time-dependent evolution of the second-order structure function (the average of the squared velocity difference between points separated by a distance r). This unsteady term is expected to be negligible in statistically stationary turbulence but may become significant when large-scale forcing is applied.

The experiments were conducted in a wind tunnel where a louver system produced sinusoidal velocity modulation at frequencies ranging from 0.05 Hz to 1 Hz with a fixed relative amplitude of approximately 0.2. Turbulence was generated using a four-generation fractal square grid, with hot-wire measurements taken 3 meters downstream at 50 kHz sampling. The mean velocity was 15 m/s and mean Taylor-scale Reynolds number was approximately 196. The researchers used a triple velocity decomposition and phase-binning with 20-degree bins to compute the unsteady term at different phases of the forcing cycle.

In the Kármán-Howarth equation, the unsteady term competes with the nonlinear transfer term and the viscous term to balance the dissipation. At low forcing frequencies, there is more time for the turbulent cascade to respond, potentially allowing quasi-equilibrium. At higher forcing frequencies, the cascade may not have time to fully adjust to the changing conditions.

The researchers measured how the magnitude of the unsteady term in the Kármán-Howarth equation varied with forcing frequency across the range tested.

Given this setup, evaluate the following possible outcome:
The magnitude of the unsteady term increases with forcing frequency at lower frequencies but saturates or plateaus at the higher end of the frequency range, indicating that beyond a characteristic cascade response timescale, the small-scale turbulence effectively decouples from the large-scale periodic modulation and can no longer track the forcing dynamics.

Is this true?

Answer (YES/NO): NO